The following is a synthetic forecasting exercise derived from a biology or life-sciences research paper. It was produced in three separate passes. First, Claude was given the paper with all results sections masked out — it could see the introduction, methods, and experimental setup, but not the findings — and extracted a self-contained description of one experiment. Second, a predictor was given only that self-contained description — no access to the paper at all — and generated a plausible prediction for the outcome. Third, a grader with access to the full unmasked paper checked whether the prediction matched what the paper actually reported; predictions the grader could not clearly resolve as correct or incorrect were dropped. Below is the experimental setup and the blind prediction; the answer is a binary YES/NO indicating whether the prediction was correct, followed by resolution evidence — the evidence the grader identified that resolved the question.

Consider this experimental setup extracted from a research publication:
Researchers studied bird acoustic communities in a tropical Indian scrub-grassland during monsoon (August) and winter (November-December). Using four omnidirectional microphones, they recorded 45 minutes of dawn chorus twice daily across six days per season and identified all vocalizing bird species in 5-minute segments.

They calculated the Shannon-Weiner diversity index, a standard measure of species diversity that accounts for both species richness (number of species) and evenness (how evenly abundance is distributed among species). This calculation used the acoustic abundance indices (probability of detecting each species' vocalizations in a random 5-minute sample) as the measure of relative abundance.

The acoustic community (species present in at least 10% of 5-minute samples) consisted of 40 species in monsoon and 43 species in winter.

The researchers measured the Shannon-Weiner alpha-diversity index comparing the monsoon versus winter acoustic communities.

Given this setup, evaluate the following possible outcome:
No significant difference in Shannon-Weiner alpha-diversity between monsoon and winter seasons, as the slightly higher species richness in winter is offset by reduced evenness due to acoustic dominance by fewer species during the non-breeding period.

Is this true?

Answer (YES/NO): YES